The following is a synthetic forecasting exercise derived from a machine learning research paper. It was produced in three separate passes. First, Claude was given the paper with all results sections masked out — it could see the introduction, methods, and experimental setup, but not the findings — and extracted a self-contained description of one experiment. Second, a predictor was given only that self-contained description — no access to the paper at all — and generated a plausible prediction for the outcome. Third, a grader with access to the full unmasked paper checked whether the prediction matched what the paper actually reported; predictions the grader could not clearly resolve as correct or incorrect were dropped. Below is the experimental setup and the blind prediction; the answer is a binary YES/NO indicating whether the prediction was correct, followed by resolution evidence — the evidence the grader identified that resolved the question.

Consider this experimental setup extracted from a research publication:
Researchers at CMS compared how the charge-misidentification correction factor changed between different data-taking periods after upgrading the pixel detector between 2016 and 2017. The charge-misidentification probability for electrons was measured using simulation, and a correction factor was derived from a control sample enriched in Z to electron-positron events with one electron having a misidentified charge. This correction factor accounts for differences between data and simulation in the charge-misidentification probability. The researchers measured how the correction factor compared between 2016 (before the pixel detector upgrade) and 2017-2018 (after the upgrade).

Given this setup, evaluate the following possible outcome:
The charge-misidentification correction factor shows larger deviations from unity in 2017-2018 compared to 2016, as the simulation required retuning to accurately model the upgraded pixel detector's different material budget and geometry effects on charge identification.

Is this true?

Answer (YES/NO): YES